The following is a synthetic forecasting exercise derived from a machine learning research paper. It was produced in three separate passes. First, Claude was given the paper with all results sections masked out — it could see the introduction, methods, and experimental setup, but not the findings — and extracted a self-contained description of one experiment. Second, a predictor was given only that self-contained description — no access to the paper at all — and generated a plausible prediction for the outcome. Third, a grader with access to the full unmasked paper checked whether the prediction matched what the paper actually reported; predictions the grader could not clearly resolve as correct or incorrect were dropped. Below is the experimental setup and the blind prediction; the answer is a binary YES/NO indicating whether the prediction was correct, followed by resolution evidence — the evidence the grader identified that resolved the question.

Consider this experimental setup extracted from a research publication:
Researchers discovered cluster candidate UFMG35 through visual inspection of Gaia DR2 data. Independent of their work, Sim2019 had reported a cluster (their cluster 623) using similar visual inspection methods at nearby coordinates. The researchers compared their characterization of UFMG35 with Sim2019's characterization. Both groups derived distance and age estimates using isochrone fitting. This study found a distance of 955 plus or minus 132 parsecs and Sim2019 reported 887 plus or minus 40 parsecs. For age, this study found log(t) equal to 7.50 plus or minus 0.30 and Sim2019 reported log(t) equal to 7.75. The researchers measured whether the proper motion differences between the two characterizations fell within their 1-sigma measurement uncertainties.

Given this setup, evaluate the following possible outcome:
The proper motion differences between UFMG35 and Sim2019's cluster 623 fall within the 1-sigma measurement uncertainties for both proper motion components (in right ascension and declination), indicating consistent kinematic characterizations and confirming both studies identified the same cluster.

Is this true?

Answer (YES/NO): YES